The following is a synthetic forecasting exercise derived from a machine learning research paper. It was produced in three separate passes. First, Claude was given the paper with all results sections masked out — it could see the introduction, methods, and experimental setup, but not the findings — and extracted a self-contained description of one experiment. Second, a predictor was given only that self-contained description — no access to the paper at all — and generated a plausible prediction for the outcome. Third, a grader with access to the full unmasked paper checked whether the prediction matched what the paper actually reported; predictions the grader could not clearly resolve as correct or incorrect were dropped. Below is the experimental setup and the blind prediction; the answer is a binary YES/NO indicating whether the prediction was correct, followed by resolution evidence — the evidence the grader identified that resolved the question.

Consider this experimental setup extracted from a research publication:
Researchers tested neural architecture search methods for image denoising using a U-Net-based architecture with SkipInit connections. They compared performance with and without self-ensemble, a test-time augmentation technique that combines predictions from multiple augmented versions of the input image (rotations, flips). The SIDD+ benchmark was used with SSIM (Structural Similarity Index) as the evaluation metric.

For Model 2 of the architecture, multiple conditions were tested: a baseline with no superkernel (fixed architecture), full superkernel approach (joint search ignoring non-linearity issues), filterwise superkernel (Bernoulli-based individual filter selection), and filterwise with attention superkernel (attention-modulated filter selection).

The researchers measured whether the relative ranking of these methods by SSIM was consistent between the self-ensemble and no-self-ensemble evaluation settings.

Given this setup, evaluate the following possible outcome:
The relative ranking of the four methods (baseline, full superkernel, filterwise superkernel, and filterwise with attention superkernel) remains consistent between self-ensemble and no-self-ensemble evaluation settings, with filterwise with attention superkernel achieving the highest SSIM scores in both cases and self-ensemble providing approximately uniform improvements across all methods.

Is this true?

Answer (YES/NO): NO